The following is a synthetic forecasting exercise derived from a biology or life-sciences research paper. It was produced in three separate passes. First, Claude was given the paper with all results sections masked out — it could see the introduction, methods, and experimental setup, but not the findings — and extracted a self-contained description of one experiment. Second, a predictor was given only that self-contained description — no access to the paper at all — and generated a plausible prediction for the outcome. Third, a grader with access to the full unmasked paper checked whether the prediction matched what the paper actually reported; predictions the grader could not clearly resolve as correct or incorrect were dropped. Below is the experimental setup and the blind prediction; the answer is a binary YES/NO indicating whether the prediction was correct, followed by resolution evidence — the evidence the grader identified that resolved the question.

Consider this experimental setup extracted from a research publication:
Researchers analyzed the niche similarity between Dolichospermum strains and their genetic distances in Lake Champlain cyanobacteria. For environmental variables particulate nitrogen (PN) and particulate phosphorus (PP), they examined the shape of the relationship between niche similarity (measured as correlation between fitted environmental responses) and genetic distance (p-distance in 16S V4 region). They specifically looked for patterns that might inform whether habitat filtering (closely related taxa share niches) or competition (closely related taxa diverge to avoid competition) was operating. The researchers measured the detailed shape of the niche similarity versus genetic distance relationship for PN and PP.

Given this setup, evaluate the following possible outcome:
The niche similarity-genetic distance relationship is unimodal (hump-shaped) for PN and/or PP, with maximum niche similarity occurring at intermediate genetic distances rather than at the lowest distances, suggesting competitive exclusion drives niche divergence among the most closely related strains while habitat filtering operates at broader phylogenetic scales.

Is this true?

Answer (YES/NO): NO